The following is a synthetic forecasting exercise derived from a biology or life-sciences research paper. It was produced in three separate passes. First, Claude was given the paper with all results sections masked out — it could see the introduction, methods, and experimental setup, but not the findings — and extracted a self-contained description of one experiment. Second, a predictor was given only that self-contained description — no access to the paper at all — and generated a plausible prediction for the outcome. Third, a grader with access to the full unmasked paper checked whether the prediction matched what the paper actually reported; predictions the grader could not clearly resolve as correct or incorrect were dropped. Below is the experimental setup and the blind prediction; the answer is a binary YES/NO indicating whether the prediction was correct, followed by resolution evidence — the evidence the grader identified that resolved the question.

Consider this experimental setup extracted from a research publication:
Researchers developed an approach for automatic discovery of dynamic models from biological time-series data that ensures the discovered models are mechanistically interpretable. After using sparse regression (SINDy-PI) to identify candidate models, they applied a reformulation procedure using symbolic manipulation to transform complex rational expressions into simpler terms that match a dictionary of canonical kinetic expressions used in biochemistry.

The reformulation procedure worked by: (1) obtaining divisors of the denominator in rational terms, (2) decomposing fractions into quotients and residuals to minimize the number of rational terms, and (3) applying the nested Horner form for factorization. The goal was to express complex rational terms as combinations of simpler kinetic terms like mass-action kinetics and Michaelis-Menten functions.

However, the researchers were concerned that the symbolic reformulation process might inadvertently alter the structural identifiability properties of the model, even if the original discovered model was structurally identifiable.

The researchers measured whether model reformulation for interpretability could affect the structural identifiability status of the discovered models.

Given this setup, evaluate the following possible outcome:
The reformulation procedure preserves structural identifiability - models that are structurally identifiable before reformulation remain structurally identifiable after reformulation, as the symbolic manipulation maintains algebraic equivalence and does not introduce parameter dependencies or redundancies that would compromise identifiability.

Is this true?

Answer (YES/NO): NO